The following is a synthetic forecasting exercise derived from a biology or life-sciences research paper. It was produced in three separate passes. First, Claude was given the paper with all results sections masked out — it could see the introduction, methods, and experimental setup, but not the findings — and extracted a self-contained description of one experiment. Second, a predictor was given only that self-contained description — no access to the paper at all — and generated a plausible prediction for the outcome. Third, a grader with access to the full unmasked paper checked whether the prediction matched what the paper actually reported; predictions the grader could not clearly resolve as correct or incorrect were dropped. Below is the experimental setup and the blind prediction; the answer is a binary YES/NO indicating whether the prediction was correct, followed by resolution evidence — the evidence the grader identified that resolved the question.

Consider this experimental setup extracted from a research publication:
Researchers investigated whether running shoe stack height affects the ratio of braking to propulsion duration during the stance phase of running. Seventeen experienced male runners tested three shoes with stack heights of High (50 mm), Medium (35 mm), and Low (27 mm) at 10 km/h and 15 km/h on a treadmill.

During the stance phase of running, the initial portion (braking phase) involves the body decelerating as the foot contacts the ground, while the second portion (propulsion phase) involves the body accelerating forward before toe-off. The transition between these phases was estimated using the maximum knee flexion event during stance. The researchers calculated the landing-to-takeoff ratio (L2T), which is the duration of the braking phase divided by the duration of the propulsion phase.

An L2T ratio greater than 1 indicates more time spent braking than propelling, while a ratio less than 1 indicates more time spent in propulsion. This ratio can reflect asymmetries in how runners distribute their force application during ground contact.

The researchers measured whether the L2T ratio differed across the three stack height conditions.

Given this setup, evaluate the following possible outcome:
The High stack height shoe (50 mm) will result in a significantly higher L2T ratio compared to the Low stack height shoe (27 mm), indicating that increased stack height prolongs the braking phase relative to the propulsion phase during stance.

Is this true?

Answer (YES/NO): NO